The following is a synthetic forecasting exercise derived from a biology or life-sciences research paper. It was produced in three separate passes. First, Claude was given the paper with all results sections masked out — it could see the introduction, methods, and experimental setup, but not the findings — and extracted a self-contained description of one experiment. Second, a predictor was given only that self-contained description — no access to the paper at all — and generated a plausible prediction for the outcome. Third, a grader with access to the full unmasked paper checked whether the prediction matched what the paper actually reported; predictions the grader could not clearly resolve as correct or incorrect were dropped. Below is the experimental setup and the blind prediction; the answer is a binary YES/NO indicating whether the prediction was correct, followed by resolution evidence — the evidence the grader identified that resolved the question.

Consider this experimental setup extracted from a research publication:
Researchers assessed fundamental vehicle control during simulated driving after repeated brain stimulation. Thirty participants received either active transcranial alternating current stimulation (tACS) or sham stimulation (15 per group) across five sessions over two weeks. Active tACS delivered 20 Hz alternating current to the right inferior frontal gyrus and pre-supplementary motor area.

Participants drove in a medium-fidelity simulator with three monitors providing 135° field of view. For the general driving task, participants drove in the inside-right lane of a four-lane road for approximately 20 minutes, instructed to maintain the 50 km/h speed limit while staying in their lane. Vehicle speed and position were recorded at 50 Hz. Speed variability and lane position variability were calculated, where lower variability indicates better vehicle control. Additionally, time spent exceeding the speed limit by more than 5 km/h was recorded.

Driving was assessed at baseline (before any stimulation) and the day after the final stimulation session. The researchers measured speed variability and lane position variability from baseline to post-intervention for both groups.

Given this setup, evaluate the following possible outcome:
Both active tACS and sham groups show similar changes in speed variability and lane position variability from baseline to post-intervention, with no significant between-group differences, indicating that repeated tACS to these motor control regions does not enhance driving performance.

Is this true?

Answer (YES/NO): YES